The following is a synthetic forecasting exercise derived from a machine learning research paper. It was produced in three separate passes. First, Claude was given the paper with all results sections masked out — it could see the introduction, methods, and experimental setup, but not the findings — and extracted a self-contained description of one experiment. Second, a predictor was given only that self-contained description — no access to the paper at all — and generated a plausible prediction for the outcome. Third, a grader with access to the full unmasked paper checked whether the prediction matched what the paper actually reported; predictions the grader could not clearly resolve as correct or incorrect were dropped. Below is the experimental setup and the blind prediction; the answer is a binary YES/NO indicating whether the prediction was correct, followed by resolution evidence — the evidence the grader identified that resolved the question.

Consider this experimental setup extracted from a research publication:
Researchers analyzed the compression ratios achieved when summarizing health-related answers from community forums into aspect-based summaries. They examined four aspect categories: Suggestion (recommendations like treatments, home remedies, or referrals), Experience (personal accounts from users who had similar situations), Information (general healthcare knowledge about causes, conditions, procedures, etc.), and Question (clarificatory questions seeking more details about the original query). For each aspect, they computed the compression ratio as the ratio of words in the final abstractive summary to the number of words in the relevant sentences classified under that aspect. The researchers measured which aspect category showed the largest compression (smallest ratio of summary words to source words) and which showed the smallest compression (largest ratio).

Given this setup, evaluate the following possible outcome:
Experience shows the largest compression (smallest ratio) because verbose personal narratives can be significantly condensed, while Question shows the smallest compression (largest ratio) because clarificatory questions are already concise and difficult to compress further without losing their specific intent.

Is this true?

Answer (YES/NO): NO